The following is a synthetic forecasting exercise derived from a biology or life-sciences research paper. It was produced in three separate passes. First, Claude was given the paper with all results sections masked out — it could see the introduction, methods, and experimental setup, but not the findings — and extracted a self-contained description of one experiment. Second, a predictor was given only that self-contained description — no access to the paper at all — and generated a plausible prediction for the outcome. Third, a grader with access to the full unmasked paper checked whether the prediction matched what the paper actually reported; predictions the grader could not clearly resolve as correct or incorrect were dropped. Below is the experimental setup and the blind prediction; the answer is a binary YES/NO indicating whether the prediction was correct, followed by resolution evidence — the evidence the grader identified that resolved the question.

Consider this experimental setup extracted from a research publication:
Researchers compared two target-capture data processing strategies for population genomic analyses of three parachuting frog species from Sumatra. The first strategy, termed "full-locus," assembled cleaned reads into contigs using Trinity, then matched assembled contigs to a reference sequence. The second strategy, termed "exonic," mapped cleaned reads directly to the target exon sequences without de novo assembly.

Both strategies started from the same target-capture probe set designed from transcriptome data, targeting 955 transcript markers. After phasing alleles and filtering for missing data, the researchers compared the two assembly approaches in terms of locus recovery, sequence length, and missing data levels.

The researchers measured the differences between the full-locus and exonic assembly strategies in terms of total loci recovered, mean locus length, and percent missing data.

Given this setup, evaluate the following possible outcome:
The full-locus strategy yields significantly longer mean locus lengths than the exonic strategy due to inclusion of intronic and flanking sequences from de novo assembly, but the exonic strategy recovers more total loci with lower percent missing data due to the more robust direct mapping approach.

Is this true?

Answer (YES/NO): NO